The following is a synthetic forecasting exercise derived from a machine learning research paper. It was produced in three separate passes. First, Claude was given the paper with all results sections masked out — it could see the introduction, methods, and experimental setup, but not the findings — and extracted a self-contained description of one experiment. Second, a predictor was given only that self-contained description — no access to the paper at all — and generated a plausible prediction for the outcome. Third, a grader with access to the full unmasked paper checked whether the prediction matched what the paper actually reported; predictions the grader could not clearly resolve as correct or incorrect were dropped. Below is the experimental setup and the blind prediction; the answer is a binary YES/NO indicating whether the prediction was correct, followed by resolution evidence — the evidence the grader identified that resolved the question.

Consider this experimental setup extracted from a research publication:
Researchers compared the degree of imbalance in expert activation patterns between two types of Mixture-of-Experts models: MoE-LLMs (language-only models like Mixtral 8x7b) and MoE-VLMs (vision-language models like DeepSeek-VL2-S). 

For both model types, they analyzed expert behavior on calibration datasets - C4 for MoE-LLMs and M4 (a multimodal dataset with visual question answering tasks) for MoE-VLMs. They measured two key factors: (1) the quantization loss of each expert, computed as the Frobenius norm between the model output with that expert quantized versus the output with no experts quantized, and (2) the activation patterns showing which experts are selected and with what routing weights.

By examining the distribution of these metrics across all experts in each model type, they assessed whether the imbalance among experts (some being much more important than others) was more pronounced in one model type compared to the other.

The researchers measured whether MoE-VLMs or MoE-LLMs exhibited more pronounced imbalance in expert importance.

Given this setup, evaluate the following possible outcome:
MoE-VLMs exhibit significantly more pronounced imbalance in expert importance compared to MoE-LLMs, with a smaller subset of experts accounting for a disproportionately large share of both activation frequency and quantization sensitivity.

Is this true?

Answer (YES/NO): YES